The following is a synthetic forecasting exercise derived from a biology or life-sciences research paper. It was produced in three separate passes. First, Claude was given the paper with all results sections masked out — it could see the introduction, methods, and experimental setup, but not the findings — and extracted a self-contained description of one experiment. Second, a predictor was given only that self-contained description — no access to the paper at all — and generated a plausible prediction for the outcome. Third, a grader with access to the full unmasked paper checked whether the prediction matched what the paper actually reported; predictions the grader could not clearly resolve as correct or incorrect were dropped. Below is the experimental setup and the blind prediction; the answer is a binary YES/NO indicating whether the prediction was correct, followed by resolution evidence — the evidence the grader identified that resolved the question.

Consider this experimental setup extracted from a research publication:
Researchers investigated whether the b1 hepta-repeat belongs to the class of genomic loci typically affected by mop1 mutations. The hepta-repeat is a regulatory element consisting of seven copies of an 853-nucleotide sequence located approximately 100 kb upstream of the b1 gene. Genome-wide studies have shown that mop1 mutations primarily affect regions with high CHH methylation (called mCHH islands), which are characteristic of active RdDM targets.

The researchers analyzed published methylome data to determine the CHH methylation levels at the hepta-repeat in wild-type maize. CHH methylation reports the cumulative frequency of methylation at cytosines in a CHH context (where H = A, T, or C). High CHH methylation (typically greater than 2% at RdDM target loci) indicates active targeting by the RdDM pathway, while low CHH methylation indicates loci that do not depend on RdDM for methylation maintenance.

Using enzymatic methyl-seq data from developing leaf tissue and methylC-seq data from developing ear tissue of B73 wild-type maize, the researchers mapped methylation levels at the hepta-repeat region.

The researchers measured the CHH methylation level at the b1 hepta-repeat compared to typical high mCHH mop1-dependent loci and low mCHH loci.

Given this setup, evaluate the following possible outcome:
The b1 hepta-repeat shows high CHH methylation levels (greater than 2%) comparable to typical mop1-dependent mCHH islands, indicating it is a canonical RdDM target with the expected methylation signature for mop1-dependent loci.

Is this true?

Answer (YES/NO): NO